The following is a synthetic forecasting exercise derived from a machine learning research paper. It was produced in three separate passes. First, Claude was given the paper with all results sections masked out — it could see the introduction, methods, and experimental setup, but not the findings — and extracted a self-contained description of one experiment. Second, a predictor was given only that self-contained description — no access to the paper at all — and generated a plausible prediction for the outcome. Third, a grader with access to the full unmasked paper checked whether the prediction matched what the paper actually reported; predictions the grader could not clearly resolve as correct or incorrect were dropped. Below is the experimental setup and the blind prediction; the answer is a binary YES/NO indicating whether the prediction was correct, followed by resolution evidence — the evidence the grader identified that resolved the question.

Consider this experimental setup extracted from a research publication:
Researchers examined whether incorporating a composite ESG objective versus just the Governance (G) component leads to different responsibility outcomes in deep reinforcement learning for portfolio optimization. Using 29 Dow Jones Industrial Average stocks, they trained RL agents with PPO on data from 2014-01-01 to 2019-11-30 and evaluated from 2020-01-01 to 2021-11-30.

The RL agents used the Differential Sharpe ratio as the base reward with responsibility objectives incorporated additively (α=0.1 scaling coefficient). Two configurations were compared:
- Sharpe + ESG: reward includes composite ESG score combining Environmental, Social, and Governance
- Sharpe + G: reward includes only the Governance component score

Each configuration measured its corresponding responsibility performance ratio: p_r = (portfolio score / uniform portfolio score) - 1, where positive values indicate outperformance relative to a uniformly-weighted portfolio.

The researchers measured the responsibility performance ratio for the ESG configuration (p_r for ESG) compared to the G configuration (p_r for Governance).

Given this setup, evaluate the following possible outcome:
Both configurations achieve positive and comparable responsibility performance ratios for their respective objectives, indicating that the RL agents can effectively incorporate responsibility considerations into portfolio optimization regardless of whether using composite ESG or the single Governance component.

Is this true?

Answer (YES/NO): NO